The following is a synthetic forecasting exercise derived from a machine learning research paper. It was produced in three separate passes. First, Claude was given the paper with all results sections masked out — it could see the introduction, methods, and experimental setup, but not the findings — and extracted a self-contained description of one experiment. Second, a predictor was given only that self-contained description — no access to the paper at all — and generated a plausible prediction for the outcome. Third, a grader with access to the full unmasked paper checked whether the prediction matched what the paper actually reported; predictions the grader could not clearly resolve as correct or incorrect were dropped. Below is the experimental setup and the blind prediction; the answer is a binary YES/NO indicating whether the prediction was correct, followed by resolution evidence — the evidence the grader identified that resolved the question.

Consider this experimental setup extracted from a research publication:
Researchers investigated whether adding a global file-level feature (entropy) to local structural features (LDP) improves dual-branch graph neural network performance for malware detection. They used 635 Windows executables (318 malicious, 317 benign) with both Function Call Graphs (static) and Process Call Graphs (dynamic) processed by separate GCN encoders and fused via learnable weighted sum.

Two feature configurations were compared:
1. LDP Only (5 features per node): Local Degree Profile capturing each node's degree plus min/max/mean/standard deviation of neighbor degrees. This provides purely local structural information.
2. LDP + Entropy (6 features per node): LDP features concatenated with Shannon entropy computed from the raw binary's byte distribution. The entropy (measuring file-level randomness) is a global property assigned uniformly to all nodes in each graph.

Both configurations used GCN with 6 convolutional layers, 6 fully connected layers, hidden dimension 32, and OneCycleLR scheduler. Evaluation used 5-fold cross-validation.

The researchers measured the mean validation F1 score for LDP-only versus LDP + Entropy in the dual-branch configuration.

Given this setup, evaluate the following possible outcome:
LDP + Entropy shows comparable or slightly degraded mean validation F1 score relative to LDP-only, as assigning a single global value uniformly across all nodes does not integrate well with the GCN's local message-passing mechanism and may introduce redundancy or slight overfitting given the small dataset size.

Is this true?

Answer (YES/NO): NO